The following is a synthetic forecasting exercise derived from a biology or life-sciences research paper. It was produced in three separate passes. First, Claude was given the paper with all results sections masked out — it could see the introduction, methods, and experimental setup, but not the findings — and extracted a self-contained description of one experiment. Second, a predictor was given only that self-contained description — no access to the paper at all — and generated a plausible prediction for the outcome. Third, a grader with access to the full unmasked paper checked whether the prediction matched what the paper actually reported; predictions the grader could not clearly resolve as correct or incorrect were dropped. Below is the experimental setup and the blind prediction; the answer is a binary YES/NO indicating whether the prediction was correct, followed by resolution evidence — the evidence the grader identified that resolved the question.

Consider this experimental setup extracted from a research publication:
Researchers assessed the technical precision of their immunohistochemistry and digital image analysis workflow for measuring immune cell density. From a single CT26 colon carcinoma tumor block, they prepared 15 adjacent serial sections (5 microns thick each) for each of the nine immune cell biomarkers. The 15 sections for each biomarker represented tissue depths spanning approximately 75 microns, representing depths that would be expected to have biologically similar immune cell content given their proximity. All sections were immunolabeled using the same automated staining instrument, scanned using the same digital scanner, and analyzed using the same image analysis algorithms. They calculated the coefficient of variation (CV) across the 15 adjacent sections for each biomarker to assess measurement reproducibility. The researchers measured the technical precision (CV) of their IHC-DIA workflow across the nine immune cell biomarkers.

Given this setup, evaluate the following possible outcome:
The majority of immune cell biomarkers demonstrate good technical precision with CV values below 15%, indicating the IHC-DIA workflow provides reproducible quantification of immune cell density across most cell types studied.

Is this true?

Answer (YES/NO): NO